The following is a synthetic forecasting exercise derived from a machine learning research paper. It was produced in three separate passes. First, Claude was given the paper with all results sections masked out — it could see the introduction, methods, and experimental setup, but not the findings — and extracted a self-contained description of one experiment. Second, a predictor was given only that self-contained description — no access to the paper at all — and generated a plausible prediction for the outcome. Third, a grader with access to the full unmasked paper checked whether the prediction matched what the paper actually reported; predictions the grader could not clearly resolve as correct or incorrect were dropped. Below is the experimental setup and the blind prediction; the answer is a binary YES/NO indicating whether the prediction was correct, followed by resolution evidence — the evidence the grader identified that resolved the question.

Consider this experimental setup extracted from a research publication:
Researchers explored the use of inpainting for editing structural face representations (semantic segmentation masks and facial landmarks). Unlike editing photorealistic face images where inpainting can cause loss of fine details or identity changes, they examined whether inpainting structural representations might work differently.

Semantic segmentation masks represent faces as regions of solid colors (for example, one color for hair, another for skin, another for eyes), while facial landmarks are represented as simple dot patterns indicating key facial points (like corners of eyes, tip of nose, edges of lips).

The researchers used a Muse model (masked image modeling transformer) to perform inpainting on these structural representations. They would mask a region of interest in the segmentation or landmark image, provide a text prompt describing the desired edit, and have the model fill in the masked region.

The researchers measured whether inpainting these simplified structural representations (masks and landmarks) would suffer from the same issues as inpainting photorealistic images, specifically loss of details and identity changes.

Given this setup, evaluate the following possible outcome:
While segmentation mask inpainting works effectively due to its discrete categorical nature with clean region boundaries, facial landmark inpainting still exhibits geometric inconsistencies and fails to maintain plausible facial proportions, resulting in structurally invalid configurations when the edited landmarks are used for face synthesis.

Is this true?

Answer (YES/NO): NO